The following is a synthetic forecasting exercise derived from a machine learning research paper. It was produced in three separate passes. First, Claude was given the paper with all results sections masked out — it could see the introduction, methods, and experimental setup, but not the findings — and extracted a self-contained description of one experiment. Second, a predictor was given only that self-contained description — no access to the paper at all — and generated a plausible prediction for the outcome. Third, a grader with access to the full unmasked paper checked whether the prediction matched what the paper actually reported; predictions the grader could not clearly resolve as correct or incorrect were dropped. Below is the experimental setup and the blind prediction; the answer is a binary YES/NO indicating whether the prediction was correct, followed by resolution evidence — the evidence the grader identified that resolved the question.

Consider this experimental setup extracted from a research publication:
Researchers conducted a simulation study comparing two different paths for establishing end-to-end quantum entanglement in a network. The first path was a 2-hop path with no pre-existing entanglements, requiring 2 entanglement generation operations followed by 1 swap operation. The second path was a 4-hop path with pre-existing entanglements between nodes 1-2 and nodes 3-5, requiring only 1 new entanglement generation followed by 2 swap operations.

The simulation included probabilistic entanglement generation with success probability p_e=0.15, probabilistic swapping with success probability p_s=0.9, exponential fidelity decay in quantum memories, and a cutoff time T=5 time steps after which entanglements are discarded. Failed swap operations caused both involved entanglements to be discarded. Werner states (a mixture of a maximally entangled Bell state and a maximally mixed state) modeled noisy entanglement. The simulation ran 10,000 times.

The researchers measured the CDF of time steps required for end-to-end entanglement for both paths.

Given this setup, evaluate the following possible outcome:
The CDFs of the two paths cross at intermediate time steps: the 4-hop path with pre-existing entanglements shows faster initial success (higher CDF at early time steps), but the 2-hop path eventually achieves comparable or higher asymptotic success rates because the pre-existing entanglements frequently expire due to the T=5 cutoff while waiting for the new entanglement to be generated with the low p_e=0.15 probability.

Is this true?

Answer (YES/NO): YES